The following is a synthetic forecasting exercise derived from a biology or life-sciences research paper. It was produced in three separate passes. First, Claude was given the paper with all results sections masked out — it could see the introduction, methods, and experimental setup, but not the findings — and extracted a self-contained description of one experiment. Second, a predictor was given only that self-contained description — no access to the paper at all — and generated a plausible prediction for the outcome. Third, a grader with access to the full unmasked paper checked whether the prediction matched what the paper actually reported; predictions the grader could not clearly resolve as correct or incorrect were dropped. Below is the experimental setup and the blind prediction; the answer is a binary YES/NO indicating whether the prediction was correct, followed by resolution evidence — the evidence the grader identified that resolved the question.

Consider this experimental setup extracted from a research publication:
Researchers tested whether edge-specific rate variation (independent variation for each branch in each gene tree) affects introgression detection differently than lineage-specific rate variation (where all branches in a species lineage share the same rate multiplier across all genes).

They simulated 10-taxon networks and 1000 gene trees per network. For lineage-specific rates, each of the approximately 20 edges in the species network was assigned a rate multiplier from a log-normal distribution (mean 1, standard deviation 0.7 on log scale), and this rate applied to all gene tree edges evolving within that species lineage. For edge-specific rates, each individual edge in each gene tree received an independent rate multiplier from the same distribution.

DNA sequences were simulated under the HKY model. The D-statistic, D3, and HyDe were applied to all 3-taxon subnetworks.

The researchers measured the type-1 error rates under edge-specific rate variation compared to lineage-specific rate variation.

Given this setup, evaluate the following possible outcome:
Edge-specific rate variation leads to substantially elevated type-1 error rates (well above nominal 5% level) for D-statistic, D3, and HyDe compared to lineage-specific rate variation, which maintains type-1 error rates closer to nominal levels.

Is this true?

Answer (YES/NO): NO